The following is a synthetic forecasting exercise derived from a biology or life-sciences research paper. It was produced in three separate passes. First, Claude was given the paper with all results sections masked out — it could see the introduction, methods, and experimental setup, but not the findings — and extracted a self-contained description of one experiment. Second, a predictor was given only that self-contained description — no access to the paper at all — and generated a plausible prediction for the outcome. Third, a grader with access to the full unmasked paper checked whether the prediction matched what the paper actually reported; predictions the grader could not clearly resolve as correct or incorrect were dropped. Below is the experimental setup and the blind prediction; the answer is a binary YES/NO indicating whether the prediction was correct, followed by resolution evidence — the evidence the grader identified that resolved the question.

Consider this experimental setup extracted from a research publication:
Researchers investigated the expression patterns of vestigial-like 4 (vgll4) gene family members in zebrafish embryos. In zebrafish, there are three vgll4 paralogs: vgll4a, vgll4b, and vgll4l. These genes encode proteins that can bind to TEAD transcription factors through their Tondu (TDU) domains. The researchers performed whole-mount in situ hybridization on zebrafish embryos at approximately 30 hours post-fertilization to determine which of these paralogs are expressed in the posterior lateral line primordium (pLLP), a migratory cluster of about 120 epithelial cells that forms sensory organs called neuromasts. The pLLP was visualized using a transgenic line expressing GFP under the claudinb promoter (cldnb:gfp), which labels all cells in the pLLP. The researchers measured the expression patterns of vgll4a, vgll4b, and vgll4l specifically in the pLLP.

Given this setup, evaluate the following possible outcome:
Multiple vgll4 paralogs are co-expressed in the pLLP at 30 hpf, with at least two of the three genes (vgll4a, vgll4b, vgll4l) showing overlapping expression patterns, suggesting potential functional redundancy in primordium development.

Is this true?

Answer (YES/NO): YES